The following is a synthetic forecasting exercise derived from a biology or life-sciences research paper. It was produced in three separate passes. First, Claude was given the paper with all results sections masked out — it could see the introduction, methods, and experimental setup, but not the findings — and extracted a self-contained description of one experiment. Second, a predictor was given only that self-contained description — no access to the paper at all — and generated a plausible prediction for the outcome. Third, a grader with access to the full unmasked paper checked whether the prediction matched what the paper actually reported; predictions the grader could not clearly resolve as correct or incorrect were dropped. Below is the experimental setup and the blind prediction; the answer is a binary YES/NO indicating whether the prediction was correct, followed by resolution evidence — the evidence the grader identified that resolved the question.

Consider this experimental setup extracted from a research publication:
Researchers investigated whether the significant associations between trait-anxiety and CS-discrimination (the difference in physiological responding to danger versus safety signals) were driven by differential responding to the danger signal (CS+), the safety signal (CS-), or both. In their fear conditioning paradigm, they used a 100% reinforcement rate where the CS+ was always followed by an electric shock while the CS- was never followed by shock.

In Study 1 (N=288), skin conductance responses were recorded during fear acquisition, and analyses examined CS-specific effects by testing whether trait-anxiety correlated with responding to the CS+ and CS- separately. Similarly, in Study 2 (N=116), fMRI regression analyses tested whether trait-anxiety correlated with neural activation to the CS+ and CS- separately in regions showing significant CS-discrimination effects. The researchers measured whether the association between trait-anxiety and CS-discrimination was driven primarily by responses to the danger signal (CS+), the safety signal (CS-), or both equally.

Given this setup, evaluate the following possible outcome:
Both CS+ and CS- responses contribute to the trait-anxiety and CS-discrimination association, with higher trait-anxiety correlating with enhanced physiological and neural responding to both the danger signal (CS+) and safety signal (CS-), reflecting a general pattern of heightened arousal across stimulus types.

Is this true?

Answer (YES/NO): NO